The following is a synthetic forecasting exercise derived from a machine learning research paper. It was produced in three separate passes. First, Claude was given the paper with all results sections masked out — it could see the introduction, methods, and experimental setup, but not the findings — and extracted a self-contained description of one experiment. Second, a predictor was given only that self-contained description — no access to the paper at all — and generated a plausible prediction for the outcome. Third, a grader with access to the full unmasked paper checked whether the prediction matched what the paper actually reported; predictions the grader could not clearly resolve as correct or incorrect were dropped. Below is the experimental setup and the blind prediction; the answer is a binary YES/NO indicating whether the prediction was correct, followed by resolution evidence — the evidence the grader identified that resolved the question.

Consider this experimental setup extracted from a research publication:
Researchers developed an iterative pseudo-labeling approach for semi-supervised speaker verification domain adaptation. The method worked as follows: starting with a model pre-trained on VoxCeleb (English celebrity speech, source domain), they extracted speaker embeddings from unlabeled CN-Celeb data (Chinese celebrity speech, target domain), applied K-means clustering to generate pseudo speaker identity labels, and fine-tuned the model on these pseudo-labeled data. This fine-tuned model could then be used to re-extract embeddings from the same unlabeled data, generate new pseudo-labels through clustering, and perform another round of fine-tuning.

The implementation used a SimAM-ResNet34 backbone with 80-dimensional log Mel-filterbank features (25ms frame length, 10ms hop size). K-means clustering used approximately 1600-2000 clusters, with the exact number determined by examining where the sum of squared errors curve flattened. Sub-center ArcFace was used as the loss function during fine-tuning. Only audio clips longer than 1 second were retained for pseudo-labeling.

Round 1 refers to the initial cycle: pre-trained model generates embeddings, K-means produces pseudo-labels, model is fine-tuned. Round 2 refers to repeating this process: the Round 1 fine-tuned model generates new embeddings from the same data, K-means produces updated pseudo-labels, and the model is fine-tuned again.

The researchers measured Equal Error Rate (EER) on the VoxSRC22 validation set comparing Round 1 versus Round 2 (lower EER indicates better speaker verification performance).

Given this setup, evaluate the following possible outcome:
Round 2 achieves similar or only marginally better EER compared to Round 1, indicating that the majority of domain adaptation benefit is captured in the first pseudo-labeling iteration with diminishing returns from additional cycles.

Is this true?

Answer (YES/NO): NO